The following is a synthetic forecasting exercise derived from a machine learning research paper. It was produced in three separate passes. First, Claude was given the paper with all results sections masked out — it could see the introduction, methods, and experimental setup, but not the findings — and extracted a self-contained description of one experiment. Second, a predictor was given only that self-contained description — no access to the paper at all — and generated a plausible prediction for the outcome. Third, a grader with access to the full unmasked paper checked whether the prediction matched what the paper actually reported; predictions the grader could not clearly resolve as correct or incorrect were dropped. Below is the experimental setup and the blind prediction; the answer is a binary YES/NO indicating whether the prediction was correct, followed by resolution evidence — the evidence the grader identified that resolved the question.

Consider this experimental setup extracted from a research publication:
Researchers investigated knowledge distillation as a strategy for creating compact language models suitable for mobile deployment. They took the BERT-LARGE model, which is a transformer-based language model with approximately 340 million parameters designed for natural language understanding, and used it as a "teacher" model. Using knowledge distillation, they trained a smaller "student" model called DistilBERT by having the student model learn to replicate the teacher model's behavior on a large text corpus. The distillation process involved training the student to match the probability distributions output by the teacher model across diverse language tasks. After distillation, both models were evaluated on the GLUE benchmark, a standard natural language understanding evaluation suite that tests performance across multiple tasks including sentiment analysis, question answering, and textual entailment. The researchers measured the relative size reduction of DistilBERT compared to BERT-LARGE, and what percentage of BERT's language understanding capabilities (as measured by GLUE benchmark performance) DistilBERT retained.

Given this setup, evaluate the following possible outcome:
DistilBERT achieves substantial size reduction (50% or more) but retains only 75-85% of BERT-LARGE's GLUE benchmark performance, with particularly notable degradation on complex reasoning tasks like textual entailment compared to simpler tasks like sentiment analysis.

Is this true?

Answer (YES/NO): NO